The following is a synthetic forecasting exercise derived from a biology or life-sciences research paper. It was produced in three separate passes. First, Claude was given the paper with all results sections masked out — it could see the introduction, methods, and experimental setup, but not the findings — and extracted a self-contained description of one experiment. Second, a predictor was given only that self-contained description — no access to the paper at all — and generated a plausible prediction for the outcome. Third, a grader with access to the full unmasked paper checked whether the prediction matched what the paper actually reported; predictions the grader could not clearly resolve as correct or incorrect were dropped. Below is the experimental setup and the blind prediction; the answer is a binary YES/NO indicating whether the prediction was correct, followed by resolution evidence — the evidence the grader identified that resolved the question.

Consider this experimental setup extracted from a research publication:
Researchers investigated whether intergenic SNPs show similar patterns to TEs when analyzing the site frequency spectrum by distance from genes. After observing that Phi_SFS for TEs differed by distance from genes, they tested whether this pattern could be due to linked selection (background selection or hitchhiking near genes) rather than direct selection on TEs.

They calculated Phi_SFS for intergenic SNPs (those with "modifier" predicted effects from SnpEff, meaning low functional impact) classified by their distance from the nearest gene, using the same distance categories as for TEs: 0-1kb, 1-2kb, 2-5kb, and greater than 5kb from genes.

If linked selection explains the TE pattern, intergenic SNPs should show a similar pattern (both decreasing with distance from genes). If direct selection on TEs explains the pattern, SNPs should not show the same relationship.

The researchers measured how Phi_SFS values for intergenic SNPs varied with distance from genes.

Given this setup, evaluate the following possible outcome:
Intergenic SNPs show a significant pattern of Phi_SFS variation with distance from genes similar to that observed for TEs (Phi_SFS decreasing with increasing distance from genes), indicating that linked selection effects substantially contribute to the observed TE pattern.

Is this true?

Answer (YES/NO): NO